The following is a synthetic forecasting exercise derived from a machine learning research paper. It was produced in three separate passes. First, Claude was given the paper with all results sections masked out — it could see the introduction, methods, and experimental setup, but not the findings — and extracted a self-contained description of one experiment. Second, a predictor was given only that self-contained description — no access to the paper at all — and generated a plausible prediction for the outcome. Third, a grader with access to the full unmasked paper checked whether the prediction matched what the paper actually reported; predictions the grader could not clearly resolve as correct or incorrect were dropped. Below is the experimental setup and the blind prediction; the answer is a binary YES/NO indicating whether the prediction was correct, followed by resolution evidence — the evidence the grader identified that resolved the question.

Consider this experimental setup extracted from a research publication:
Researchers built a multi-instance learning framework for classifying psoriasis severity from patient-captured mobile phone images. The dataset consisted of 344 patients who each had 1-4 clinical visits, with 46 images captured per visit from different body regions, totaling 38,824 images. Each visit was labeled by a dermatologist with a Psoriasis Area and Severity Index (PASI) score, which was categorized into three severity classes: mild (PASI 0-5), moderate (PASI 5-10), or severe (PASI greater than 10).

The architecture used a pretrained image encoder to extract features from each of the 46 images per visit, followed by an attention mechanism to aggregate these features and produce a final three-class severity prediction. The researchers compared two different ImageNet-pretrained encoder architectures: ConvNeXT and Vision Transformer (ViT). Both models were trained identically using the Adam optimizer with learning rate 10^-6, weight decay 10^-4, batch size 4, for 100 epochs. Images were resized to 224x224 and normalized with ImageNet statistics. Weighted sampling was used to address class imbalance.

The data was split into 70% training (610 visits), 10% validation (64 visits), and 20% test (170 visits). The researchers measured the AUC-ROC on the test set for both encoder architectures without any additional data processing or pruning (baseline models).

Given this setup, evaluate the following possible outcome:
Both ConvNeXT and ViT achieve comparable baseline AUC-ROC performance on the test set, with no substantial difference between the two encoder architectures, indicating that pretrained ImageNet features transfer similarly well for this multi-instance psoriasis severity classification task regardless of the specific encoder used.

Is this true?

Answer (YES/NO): NO